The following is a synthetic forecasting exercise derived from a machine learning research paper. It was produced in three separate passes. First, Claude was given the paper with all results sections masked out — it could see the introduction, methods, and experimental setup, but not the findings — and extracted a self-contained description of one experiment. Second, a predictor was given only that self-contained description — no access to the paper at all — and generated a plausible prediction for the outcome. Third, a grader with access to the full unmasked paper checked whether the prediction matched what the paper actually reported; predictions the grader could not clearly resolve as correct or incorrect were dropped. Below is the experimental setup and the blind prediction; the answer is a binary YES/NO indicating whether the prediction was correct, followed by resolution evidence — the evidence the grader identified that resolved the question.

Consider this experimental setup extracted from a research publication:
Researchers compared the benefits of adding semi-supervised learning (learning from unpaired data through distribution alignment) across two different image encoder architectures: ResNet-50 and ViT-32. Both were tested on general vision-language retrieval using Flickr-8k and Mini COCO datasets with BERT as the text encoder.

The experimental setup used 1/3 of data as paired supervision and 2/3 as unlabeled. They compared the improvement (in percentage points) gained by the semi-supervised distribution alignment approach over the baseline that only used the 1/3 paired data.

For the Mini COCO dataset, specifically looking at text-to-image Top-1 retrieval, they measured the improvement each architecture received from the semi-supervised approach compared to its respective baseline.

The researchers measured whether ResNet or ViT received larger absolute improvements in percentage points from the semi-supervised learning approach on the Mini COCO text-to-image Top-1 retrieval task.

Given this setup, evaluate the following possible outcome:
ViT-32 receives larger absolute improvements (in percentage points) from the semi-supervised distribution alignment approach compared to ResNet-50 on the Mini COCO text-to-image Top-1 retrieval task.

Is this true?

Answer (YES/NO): YES